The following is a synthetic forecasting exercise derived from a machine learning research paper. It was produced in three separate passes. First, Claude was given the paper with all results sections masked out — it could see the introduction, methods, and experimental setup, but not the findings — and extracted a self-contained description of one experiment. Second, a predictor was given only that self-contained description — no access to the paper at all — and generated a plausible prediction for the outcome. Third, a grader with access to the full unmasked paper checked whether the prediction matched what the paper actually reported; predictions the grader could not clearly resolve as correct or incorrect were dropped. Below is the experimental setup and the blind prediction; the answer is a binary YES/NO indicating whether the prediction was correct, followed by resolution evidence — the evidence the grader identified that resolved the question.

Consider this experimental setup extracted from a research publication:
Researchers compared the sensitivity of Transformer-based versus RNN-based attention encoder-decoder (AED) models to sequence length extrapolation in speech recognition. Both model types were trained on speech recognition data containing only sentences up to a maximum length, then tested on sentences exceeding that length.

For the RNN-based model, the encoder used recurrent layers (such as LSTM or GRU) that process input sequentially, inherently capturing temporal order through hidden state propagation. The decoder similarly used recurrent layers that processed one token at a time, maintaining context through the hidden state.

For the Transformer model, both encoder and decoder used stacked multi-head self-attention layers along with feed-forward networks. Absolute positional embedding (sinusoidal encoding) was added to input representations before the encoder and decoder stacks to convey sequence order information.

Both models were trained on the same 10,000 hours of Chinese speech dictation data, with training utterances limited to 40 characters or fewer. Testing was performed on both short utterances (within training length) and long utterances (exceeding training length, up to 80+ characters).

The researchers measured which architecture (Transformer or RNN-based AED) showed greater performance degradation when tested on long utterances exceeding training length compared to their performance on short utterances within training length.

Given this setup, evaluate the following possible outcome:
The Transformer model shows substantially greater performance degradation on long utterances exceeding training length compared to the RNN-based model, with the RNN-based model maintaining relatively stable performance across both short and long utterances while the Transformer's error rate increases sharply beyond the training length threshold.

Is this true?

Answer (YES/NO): NO